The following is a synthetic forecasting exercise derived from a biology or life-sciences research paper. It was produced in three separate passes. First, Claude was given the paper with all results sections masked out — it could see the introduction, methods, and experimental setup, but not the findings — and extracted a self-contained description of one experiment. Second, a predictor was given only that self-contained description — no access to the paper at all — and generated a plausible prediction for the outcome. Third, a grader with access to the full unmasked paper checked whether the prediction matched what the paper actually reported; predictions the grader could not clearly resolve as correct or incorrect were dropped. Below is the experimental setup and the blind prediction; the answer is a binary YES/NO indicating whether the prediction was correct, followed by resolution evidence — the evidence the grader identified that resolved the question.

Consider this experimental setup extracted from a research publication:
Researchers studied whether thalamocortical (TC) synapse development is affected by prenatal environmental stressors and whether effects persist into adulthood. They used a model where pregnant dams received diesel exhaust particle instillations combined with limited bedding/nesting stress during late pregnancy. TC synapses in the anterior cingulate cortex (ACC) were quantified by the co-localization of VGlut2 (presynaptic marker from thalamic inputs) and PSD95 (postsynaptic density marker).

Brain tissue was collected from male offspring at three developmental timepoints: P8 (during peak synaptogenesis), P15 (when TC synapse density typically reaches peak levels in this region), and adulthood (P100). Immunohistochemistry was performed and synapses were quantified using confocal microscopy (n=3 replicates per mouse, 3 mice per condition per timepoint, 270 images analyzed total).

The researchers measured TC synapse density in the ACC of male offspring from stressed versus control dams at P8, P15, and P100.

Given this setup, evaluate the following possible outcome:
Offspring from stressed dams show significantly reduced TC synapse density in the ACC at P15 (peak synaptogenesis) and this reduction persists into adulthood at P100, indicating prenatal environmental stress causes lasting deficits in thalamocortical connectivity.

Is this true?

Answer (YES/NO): YES